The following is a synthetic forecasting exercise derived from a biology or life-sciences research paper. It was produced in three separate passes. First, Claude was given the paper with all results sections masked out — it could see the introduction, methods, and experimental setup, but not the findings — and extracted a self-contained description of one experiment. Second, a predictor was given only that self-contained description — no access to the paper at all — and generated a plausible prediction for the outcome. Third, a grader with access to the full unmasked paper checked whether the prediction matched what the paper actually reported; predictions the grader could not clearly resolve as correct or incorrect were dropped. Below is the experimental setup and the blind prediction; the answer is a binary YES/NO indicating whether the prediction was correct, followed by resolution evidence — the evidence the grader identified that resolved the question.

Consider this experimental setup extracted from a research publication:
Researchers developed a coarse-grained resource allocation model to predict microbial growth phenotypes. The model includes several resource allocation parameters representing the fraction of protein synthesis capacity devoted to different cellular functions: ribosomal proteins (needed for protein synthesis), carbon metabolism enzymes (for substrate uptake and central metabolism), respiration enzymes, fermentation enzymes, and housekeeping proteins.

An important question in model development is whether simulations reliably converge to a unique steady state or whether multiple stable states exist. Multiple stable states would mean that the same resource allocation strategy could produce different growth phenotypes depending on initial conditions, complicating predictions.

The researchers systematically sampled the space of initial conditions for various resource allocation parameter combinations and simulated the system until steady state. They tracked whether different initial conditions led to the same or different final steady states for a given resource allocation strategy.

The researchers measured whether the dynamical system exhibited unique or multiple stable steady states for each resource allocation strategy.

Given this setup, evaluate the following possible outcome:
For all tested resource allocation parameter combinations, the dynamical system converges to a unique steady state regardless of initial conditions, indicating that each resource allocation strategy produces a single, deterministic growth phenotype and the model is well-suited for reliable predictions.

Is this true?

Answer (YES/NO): YES